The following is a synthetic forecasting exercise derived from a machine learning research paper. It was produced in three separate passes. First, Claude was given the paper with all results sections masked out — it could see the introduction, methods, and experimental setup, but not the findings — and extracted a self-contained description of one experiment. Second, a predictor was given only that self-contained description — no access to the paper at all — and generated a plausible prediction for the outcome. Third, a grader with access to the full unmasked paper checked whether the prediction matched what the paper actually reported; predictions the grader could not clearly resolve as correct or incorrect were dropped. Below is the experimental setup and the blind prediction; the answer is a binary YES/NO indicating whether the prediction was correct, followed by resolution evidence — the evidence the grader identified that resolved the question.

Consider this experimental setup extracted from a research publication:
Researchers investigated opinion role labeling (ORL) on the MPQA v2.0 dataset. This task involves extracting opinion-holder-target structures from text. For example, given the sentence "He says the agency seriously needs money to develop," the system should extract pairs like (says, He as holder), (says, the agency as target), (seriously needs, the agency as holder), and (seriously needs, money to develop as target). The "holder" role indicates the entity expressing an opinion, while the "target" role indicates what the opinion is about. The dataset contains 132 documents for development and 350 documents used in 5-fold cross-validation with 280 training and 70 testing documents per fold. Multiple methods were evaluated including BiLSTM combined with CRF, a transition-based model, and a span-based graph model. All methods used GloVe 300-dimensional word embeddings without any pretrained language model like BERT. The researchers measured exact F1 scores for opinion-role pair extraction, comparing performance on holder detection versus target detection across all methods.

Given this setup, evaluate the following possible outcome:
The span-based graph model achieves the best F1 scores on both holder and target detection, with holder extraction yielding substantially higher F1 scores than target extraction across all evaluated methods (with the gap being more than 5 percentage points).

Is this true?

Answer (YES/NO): YES